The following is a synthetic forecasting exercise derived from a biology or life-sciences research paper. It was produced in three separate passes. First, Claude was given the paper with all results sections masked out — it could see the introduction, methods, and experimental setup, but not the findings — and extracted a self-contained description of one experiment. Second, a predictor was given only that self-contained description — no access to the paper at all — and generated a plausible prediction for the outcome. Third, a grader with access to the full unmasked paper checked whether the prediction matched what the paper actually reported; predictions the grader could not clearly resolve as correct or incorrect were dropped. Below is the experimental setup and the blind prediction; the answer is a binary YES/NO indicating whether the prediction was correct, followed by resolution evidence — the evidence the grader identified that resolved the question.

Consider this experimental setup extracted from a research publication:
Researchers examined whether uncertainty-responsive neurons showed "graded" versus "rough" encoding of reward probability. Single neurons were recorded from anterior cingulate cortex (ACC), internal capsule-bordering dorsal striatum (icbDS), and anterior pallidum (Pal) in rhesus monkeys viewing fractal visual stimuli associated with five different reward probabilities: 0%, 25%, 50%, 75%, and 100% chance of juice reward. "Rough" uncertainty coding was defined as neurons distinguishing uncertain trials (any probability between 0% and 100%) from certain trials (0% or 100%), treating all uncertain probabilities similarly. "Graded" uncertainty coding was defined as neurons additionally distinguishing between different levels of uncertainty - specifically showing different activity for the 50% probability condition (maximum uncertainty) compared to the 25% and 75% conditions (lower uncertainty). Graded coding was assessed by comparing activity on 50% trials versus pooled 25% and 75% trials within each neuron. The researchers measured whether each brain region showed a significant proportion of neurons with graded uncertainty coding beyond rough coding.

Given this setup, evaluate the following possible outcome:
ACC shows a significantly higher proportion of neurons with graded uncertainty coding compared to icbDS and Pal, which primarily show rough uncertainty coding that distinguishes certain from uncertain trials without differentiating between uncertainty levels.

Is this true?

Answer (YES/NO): NO